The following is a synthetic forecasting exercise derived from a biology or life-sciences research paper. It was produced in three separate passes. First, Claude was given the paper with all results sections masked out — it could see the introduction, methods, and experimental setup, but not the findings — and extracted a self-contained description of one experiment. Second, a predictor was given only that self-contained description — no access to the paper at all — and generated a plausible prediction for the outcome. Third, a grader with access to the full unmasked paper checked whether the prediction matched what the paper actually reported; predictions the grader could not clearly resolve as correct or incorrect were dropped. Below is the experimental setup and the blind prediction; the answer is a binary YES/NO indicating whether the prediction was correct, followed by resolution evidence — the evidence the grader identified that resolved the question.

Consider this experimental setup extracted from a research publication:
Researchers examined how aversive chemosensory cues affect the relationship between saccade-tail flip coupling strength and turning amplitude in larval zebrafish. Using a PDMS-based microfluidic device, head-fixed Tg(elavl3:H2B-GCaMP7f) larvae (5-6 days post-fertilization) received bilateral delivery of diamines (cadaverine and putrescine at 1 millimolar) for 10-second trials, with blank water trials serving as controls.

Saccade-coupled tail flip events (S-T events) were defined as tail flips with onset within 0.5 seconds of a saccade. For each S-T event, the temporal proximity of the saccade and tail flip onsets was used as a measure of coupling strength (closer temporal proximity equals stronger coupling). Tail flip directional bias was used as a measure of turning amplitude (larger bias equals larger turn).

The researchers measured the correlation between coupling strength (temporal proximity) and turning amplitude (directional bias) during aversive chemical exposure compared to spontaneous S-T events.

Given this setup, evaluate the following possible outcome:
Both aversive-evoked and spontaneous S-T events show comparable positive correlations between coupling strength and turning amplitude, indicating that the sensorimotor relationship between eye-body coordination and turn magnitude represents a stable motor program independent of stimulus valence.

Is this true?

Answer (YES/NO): NO